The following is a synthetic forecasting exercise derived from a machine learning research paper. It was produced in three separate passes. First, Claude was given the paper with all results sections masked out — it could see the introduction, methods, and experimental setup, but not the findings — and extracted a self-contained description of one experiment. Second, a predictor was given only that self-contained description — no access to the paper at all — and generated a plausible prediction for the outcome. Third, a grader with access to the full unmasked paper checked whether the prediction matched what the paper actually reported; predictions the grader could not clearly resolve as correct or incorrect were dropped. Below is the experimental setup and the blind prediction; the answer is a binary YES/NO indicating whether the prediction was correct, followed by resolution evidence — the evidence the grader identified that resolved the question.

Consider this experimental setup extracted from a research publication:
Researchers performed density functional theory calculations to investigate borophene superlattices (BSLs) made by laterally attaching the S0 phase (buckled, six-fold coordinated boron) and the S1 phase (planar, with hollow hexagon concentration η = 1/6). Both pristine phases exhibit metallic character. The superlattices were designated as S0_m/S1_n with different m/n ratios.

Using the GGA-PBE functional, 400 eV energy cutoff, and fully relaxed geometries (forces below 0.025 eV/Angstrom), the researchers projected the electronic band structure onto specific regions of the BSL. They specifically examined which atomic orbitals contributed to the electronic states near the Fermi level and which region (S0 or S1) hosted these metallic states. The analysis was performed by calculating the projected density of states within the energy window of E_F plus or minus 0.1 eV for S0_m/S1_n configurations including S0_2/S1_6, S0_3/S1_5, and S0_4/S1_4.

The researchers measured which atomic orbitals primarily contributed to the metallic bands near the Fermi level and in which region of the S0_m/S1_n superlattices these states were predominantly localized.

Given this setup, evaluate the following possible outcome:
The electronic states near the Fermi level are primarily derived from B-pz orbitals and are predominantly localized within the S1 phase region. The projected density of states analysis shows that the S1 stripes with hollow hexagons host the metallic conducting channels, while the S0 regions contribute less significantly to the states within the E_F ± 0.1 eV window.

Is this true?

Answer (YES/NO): YES